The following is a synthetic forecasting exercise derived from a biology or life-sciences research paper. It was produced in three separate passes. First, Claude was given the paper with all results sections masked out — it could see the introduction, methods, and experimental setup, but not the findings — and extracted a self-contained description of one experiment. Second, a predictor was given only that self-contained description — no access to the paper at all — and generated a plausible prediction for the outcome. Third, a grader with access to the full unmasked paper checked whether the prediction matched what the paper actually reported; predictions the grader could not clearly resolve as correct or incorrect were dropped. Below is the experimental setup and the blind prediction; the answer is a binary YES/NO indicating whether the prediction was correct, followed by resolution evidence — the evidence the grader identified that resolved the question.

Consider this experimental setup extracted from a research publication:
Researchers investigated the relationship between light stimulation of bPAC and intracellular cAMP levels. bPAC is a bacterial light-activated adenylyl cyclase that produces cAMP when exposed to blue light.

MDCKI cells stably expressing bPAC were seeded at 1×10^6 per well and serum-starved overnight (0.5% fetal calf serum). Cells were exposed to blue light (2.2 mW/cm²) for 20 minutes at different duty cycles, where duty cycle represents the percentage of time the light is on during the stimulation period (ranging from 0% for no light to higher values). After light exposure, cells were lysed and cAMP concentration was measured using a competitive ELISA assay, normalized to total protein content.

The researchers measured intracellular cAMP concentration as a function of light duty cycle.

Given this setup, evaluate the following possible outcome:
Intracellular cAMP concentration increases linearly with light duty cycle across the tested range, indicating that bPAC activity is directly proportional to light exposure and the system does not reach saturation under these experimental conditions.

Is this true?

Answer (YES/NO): NO